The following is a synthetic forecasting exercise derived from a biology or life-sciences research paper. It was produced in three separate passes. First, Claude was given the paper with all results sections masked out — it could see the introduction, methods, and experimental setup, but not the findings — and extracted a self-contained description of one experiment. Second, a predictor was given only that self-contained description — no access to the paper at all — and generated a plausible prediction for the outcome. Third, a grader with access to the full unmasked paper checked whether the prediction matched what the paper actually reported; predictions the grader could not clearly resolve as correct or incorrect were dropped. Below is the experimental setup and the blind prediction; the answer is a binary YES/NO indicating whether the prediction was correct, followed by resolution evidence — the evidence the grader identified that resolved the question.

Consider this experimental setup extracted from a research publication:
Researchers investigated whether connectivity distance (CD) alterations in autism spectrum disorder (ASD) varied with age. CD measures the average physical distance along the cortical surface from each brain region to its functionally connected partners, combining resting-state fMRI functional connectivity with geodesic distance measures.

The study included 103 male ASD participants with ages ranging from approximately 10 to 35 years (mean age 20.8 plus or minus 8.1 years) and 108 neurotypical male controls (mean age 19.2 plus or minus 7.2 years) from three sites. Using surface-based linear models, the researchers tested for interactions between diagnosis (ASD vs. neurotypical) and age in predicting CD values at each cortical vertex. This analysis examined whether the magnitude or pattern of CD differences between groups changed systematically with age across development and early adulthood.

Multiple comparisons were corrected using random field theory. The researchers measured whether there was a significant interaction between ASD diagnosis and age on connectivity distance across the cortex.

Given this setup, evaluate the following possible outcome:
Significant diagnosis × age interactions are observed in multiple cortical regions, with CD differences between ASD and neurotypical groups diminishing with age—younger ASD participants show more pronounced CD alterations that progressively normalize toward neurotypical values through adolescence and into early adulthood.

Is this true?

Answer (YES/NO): NO